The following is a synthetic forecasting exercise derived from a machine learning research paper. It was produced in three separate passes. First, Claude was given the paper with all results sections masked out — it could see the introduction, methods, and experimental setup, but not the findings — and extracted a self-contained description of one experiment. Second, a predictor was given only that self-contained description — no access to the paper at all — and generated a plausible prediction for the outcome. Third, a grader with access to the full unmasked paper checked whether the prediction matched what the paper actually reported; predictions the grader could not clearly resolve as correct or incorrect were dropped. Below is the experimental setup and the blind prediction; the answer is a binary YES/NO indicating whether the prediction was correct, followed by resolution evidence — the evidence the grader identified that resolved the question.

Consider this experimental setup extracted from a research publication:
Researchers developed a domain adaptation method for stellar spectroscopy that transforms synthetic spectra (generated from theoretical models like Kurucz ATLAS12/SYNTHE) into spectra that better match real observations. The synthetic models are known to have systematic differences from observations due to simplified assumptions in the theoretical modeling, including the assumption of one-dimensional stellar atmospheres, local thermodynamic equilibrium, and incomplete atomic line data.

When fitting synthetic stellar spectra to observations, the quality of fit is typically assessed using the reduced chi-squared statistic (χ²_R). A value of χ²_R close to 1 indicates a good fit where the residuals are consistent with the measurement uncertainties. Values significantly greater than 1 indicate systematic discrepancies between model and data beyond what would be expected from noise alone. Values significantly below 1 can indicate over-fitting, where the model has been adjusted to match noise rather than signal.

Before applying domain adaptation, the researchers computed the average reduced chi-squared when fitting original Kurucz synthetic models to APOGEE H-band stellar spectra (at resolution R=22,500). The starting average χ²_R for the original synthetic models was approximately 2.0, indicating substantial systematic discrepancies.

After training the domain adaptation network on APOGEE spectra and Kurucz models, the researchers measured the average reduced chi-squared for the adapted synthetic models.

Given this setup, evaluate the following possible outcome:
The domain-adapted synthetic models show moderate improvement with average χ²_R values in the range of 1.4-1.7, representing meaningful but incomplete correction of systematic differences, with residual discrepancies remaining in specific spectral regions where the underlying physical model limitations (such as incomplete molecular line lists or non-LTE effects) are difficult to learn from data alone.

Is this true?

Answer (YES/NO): NO